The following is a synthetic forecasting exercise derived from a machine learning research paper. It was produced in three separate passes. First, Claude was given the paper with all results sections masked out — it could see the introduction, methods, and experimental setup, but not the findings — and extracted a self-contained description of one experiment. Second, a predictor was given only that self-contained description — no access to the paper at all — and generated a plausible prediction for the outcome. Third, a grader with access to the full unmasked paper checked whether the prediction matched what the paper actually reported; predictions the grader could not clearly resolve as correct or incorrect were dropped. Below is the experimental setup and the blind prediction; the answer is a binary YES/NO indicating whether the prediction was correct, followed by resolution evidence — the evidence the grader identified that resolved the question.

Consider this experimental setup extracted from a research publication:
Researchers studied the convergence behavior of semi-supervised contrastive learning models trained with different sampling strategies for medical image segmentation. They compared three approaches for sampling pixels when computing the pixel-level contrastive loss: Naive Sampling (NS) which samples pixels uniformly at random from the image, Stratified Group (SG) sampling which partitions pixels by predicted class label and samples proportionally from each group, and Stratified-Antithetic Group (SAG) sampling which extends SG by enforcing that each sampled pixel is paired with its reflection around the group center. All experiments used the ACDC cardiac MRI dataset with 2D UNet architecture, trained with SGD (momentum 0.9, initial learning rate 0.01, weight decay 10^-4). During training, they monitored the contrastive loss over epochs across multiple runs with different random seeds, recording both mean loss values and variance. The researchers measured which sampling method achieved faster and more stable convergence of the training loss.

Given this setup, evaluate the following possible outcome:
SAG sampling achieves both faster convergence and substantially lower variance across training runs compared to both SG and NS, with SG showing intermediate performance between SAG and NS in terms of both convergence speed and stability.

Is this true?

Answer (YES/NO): NO